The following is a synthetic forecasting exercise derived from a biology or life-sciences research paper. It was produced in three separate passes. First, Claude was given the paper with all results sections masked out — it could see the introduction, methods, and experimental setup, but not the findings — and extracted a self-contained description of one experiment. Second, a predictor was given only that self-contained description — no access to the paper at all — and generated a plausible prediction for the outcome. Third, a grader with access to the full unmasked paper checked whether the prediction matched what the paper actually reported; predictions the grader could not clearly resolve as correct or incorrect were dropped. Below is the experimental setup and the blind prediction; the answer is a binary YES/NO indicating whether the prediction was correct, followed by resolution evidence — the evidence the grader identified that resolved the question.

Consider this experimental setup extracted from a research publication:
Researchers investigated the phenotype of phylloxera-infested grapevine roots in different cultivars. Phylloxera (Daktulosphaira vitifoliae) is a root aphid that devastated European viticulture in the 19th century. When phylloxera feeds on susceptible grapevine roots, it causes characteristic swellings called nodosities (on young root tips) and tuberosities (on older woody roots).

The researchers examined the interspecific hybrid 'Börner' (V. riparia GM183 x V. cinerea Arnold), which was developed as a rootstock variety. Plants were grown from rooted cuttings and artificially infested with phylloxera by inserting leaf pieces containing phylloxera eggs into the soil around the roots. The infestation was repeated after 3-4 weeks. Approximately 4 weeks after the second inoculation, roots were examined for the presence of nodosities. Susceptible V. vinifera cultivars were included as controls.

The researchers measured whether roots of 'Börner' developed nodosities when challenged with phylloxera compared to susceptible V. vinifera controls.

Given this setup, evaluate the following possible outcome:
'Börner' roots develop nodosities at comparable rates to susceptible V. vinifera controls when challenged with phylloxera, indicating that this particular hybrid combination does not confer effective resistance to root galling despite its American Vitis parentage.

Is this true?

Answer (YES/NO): NO